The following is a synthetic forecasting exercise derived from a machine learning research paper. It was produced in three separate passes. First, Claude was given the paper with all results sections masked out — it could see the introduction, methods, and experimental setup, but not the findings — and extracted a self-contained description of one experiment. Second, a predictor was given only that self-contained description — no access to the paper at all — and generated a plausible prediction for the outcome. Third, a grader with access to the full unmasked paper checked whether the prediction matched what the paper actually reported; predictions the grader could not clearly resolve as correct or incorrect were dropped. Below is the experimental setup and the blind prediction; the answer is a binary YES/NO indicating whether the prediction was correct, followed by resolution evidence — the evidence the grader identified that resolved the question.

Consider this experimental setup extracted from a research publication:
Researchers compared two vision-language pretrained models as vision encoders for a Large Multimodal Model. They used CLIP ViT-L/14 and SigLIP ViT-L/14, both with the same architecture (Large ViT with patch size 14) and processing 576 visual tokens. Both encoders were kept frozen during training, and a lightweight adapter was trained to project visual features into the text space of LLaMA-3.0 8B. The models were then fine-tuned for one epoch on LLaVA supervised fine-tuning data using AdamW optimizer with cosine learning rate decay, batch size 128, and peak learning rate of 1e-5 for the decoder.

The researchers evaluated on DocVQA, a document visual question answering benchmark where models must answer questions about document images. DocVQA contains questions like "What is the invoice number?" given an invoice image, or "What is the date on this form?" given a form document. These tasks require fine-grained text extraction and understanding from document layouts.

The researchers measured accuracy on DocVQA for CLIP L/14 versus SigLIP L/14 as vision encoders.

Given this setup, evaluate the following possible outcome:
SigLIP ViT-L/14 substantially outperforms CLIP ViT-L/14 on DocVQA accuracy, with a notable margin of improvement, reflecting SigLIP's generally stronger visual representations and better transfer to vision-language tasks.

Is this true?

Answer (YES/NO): NO